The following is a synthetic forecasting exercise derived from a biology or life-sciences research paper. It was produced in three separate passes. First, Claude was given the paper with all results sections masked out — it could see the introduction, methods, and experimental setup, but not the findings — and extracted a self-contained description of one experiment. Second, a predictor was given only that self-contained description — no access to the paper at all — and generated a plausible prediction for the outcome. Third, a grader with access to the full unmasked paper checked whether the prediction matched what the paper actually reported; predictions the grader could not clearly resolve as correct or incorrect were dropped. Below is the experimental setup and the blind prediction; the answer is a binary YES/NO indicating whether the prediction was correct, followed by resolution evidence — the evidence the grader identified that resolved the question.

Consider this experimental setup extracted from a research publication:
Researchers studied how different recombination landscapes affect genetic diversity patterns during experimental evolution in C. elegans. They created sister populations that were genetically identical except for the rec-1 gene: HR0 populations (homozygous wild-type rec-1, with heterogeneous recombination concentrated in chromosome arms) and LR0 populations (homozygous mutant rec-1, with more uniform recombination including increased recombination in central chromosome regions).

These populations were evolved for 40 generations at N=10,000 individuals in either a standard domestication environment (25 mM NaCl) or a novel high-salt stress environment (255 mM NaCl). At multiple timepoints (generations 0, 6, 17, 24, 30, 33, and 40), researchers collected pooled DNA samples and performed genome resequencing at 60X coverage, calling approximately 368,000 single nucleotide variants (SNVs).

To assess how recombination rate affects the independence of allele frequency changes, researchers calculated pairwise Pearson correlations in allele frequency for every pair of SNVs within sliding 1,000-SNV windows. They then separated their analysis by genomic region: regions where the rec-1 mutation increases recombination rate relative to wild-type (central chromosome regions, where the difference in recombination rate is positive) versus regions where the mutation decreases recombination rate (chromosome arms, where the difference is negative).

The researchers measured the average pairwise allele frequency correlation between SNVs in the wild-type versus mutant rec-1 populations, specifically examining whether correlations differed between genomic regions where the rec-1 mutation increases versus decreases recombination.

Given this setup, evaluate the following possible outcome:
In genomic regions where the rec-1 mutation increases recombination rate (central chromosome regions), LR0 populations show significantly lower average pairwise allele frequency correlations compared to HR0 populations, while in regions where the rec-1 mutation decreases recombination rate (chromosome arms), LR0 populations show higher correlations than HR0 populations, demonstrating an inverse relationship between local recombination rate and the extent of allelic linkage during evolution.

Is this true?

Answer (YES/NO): YES